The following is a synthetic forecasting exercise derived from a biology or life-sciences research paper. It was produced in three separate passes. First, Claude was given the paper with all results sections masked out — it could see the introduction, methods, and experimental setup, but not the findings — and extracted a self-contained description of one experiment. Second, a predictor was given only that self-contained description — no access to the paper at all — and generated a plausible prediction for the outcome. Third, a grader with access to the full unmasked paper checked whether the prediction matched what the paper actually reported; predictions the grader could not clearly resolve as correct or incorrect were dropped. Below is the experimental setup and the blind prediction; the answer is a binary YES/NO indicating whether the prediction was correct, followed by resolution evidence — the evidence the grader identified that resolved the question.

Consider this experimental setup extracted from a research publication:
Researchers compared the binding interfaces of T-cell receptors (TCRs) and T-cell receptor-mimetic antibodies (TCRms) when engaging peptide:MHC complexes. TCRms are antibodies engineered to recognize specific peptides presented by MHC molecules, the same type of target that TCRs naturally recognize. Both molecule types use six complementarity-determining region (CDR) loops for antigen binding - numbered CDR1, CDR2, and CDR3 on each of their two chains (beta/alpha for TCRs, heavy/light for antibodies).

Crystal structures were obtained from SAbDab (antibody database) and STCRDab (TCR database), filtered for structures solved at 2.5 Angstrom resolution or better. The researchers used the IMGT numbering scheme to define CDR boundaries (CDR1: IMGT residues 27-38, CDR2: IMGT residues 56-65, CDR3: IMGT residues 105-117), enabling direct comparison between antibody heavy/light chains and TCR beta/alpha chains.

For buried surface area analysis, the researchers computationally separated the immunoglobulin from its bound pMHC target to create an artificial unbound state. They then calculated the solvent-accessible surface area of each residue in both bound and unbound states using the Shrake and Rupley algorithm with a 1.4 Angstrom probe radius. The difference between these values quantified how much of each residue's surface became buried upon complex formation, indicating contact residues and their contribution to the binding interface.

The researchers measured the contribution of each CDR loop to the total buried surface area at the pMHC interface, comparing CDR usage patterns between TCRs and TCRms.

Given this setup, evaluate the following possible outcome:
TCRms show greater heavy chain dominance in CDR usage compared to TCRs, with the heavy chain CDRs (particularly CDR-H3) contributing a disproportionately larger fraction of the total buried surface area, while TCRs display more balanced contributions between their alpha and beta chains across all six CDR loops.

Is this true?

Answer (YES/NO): YES